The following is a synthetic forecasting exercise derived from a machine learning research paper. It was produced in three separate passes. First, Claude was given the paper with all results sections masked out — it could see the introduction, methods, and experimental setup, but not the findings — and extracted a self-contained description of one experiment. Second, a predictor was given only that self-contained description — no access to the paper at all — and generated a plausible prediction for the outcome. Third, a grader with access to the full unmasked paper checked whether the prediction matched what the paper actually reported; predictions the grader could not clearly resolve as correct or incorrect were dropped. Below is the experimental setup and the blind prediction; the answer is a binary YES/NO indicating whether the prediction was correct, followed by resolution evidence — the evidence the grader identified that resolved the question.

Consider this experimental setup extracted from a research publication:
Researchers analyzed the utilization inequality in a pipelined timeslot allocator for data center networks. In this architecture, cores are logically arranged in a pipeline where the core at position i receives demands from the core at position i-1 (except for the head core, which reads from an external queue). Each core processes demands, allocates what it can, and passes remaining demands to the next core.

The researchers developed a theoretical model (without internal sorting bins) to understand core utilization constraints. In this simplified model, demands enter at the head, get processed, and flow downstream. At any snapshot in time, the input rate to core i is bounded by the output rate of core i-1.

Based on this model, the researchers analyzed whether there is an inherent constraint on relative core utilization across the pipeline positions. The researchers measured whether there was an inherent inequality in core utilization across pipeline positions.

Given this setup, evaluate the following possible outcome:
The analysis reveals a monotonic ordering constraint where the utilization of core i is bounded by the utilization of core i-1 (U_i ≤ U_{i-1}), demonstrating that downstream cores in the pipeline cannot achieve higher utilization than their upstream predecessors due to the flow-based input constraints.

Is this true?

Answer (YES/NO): YES